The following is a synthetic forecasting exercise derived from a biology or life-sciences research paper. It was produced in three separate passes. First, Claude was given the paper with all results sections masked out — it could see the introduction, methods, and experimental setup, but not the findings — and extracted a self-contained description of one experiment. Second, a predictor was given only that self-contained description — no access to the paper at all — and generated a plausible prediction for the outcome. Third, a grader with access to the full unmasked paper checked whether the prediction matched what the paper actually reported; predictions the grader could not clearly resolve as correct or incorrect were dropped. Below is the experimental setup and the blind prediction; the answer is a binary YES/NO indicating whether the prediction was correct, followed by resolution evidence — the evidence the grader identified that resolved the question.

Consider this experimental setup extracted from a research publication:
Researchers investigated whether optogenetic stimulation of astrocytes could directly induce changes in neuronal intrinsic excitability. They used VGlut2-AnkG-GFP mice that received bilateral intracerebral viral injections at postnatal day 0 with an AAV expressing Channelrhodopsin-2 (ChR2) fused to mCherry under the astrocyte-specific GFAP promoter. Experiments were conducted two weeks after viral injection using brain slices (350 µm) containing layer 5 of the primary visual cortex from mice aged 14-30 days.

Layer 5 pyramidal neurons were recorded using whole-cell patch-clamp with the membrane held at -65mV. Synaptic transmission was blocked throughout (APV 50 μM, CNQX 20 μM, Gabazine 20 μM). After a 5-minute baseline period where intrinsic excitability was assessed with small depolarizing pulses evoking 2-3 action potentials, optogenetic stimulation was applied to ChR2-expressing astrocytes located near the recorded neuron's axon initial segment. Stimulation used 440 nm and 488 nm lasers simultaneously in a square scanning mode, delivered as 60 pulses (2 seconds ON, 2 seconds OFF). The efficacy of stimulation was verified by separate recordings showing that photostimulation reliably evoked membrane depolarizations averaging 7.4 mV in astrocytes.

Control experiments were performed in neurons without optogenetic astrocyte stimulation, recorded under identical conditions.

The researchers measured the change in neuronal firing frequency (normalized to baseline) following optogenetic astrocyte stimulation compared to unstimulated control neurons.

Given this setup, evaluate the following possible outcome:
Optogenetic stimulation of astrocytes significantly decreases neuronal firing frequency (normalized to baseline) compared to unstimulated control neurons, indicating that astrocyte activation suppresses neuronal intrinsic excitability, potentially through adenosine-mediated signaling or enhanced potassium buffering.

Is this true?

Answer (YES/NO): NO